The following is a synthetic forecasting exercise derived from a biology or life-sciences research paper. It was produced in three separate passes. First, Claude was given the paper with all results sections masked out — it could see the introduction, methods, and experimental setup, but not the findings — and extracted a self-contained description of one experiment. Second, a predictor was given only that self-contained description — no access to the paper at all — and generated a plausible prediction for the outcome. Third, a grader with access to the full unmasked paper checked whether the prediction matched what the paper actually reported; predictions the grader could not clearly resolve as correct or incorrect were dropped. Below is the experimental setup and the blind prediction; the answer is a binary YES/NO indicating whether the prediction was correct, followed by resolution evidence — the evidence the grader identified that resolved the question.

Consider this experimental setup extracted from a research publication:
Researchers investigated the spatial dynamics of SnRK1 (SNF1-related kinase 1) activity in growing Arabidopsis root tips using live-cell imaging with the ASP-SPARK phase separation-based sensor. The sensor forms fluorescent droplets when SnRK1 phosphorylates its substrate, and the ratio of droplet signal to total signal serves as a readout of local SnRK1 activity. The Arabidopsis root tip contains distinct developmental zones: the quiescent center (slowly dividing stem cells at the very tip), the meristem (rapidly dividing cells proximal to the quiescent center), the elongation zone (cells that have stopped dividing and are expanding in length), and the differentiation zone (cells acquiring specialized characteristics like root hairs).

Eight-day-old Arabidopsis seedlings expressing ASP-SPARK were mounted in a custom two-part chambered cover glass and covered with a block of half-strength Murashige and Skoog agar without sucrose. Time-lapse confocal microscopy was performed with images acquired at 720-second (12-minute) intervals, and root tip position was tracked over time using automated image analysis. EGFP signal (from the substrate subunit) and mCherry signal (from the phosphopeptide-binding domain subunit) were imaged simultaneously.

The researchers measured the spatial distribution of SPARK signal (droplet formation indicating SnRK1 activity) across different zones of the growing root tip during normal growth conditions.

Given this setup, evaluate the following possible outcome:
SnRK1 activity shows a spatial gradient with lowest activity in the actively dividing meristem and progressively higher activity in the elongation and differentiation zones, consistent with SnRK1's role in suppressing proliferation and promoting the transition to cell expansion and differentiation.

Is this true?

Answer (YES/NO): NO